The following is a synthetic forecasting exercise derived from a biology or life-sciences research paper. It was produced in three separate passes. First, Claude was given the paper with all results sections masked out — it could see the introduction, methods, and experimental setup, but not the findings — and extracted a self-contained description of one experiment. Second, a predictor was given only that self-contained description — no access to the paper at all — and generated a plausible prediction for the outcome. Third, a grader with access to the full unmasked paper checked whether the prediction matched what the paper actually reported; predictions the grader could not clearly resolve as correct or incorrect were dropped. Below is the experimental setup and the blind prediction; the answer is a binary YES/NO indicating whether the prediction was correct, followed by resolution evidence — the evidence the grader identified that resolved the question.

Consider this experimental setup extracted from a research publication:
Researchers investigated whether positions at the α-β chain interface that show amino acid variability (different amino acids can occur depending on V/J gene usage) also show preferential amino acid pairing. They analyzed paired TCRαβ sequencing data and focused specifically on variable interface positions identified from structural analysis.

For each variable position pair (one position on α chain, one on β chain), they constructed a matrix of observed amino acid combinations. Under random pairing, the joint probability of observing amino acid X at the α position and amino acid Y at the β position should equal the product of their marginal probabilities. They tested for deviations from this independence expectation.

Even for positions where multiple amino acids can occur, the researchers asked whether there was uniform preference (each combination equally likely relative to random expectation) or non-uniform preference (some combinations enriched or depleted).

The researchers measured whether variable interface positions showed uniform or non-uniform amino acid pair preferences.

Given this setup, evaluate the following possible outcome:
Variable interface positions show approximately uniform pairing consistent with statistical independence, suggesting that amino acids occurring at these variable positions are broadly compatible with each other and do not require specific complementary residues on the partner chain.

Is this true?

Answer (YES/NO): YES